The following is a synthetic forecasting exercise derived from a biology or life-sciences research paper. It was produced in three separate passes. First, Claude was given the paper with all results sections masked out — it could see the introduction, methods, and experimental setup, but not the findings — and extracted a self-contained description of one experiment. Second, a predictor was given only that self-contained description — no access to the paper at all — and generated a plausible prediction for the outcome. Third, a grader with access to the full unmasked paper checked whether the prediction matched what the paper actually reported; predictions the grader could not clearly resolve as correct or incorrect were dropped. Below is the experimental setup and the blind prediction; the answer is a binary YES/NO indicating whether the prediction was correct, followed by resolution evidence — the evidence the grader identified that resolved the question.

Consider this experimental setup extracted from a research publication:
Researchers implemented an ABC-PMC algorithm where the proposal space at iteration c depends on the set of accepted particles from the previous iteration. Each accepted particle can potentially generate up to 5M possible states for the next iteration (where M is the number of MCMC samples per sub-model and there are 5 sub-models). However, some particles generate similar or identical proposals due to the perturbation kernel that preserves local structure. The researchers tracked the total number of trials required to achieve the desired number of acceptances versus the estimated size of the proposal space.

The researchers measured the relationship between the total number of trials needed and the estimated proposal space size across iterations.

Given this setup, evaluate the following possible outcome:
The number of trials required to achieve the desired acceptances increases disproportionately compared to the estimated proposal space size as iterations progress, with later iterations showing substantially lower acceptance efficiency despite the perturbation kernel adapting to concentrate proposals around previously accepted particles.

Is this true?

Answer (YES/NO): NO